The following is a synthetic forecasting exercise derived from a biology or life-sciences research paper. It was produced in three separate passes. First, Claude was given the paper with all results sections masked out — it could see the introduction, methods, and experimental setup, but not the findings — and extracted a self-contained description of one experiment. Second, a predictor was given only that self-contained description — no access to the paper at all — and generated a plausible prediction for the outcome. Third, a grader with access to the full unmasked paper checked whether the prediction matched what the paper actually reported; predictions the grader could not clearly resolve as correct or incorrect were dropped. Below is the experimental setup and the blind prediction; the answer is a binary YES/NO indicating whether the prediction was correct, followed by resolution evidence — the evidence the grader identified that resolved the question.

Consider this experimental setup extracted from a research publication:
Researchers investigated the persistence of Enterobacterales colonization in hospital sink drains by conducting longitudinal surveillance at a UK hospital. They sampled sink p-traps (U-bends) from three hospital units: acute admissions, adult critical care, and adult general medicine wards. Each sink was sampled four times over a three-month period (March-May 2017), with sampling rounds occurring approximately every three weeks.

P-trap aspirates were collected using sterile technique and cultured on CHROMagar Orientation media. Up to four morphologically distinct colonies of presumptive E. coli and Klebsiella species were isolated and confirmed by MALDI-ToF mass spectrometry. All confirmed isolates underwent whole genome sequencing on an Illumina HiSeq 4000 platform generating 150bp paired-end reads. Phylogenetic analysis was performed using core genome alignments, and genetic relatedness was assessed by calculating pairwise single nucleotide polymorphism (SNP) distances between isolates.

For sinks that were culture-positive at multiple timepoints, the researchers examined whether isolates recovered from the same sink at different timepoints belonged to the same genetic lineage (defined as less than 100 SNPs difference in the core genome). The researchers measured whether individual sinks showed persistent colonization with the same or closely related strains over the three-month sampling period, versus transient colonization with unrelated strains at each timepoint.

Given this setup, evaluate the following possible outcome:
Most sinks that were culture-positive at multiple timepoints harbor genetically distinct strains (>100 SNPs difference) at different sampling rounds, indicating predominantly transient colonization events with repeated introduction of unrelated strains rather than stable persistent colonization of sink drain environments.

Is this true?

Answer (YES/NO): NO